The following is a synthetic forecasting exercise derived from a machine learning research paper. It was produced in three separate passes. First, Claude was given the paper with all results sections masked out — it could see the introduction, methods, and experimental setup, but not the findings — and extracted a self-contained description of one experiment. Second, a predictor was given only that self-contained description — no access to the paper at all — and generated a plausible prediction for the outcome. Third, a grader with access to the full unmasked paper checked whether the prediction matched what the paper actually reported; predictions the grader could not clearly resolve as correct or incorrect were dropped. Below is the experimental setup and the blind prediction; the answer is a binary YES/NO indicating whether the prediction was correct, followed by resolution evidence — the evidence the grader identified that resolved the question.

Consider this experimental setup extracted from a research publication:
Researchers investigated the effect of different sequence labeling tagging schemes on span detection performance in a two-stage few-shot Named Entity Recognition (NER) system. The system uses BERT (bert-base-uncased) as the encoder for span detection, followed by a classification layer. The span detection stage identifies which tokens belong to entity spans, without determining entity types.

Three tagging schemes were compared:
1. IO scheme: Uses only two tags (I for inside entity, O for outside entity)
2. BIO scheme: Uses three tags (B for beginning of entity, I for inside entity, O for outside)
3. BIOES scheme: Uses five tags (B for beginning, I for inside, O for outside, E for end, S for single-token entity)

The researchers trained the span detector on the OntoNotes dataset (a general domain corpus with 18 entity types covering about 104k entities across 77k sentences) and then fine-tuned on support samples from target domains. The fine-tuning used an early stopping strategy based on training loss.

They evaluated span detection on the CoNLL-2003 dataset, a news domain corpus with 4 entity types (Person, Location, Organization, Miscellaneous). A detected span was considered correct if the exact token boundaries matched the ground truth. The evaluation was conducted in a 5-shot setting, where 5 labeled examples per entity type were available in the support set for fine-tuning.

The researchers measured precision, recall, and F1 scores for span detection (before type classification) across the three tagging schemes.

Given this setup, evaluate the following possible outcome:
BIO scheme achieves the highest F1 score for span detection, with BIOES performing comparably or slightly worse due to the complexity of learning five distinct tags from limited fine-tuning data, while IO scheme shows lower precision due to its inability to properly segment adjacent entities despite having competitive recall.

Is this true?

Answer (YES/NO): NO